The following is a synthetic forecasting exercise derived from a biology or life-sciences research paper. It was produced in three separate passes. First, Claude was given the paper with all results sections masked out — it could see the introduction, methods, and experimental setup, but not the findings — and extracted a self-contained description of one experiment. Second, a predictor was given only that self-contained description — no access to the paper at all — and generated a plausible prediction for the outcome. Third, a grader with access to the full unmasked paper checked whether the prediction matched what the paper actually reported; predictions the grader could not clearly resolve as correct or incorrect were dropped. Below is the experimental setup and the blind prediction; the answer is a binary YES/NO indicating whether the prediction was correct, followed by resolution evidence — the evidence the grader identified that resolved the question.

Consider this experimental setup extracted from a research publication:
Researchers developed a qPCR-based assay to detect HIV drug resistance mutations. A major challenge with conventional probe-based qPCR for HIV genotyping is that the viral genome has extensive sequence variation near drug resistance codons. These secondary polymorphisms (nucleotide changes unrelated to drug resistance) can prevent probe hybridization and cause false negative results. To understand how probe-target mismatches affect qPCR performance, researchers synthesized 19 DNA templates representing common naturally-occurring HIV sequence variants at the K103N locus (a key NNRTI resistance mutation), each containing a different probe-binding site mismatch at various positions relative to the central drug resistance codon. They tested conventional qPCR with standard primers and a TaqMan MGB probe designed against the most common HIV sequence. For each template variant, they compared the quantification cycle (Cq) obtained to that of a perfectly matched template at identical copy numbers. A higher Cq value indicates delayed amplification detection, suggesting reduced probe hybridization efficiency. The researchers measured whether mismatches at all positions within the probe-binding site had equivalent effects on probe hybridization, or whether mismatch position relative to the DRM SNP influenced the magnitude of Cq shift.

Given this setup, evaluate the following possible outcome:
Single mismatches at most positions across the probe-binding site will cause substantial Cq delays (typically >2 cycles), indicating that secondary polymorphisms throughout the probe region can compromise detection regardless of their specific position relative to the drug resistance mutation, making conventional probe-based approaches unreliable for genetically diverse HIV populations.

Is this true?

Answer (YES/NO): YES